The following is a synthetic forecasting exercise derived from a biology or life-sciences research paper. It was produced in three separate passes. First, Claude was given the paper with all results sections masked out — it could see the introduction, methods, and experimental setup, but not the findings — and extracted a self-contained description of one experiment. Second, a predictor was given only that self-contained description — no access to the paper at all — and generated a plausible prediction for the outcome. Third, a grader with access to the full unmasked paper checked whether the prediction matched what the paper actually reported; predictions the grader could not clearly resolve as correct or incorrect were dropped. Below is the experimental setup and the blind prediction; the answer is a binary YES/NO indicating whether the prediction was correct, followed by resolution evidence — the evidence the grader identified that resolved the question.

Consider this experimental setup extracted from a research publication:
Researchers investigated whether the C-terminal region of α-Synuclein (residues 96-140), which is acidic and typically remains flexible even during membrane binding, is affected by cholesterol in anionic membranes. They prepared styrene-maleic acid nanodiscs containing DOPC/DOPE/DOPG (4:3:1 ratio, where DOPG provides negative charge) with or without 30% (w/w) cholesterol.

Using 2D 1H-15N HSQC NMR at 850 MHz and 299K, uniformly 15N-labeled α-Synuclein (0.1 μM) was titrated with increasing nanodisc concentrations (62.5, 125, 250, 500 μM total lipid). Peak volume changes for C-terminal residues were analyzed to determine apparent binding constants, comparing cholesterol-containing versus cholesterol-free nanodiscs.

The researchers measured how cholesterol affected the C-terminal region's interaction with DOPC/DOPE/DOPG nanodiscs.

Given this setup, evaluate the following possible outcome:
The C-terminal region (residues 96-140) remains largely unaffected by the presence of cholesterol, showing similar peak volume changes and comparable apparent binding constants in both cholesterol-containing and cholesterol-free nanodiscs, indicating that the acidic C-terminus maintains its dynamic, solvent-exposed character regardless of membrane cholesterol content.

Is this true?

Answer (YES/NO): NO